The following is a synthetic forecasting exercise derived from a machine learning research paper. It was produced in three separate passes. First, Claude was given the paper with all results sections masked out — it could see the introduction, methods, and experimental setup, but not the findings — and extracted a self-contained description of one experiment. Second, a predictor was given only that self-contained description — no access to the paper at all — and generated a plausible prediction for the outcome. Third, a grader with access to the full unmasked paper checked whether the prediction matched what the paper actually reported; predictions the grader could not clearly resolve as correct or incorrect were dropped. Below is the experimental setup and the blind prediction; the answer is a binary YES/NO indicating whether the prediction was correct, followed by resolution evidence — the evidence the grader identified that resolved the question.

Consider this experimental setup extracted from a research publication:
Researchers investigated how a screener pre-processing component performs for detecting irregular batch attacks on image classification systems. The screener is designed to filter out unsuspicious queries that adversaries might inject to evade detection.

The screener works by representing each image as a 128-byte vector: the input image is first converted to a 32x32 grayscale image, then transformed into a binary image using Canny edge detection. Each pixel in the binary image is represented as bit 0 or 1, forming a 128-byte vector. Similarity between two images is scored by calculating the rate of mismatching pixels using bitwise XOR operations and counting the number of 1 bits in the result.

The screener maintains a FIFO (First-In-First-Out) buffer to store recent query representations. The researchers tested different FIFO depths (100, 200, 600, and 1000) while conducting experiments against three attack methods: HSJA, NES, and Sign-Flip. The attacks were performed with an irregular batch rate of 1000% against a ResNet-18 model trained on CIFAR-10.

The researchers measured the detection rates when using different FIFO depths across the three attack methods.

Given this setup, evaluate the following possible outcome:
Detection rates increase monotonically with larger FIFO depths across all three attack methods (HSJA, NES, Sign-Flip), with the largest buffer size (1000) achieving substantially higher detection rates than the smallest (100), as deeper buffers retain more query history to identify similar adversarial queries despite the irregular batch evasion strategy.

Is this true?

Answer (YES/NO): NO